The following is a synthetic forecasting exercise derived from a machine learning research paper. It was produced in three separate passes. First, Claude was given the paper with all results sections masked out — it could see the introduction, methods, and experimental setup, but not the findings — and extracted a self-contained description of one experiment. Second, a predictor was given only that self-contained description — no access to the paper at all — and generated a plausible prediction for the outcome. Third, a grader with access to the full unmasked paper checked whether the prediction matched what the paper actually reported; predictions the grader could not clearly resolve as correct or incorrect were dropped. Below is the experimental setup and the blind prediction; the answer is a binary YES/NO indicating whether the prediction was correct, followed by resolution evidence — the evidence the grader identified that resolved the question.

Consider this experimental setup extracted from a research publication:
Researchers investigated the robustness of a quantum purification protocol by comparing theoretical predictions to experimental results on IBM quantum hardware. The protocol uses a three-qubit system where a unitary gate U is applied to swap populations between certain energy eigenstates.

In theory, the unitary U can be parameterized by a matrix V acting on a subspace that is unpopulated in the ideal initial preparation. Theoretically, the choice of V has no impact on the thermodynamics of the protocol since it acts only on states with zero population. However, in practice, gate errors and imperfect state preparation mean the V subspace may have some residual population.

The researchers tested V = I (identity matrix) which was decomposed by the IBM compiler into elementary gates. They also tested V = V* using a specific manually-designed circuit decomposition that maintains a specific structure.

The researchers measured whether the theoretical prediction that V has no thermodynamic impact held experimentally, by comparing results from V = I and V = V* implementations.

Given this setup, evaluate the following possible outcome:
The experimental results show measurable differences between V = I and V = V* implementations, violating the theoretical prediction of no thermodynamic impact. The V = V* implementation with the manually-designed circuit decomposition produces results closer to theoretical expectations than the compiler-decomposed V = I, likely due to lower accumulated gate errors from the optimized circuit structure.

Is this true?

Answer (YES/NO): YES